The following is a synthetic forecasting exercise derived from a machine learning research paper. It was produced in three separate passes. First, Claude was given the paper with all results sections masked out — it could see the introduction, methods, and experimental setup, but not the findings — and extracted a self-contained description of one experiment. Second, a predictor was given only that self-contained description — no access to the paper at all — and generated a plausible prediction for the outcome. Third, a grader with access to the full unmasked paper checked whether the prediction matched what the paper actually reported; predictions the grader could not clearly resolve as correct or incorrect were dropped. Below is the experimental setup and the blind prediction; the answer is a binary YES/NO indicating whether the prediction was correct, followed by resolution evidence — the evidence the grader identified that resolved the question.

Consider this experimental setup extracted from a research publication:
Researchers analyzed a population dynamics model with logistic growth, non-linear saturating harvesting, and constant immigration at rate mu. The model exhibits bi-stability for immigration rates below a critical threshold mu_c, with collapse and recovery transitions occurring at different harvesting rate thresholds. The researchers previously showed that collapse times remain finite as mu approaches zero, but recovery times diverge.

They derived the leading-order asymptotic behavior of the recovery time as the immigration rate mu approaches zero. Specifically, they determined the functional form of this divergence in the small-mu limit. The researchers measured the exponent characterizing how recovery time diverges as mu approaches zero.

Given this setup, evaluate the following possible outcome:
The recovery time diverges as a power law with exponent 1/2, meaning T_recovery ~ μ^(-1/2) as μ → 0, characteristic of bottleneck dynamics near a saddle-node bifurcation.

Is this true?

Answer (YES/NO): NO